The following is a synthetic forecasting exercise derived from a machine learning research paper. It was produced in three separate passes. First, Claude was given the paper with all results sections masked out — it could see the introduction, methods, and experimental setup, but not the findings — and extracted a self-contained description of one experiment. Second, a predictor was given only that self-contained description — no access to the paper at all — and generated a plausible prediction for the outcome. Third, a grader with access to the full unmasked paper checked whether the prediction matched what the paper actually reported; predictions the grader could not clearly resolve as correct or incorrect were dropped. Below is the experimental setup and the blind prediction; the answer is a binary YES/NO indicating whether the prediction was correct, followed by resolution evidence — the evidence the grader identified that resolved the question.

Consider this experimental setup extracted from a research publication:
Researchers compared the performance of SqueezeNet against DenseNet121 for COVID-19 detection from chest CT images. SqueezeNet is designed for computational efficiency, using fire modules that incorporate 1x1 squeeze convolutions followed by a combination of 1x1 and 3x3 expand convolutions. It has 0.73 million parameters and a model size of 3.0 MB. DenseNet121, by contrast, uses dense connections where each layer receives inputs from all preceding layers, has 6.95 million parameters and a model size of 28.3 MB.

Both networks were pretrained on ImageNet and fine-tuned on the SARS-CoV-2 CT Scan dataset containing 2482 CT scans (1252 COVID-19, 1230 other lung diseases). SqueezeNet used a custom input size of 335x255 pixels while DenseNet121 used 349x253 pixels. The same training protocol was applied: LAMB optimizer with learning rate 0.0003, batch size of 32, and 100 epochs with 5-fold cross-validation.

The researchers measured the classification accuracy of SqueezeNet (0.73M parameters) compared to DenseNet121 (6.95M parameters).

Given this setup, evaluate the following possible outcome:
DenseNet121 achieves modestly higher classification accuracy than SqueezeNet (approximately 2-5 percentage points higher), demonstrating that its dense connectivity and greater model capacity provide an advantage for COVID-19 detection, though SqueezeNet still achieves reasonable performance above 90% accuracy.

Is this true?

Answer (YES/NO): YES